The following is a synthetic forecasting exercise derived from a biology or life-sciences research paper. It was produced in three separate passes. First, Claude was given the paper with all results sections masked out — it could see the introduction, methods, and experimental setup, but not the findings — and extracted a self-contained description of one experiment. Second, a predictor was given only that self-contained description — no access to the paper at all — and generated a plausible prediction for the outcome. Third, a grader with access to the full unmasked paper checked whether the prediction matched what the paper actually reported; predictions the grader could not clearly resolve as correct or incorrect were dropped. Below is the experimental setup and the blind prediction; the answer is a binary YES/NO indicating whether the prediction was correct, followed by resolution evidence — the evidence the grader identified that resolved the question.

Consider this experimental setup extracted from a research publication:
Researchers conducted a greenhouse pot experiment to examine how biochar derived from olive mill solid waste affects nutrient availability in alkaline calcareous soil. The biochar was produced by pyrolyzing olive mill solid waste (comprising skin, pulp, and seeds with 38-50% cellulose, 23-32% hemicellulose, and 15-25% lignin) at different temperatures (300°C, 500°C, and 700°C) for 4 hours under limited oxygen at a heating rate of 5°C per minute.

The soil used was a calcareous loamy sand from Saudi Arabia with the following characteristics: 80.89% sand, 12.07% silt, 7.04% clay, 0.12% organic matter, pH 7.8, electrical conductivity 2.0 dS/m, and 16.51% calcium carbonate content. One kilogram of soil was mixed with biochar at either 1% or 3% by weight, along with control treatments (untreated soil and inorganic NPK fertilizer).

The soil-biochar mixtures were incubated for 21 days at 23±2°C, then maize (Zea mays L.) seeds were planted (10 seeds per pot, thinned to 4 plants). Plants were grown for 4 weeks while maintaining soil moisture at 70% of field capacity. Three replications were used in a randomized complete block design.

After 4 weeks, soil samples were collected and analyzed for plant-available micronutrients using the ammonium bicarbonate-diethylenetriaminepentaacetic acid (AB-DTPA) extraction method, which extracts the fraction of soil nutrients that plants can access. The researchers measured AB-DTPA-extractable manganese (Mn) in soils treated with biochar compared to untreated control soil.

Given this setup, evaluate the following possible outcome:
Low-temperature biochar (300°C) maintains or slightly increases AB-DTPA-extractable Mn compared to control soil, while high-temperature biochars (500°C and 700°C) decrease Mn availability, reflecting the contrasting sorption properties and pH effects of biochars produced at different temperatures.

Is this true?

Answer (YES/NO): YES